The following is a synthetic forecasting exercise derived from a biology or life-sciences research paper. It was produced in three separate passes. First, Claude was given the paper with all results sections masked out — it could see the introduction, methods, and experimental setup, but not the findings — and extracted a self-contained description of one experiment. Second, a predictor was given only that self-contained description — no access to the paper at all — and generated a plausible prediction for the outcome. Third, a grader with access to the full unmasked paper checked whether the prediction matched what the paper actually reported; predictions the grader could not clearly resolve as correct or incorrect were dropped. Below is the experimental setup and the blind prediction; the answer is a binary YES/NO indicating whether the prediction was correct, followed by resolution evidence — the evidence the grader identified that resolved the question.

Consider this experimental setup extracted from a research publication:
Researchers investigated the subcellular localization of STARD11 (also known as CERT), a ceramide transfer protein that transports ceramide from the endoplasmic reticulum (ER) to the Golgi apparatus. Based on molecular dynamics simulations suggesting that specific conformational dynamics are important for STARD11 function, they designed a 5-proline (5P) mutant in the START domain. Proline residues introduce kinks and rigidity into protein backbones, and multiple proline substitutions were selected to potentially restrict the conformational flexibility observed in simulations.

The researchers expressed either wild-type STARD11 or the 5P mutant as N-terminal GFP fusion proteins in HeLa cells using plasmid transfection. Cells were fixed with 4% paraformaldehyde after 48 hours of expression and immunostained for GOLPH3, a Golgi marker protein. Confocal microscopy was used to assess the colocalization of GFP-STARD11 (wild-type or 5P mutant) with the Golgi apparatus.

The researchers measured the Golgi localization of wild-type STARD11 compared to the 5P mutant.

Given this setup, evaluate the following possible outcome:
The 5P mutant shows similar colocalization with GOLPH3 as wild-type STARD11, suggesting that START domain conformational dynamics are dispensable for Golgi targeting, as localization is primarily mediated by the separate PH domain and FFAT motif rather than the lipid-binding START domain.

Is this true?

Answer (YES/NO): NO